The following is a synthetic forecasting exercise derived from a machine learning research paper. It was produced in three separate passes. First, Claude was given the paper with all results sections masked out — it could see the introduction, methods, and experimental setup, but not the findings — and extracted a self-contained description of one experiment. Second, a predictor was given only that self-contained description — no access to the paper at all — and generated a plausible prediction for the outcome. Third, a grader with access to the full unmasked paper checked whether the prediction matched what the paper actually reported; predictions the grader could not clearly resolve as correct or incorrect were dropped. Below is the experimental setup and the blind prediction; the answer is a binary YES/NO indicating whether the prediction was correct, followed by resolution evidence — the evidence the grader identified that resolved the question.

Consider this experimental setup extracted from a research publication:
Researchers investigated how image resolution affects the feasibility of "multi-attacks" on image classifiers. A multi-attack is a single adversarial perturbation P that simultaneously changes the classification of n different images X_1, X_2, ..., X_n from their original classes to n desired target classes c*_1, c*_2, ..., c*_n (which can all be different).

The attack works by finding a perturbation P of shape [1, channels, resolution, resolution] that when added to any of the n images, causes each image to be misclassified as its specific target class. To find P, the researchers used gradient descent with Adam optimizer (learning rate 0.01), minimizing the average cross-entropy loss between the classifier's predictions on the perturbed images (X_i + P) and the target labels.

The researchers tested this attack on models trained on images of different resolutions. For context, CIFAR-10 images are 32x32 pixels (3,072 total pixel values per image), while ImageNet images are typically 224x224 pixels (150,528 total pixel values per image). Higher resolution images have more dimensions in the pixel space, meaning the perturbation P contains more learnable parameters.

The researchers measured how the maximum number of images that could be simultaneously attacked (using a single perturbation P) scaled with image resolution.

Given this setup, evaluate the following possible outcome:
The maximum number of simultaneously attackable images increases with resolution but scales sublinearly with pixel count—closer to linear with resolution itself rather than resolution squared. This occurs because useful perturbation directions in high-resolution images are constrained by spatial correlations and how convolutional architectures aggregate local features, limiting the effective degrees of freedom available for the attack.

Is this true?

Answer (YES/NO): NO